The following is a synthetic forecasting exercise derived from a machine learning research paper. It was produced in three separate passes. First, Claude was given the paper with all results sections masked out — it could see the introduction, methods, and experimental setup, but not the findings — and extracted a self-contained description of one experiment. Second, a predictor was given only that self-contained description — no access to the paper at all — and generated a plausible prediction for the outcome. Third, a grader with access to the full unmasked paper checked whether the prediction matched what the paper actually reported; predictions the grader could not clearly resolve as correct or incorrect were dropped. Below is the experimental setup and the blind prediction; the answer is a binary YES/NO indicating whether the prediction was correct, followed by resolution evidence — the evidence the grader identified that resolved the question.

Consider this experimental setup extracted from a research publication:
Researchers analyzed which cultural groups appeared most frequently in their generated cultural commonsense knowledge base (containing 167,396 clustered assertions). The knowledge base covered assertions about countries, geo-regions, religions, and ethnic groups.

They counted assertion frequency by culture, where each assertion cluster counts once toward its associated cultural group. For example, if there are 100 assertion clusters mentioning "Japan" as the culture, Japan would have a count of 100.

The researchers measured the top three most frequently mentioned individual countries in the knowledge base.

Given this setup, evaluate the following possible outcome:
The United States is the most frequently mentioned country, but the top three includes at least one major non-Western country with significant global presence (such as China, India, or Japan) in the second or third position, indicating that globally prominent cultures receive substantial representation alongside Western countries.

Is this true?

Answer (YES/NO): YES